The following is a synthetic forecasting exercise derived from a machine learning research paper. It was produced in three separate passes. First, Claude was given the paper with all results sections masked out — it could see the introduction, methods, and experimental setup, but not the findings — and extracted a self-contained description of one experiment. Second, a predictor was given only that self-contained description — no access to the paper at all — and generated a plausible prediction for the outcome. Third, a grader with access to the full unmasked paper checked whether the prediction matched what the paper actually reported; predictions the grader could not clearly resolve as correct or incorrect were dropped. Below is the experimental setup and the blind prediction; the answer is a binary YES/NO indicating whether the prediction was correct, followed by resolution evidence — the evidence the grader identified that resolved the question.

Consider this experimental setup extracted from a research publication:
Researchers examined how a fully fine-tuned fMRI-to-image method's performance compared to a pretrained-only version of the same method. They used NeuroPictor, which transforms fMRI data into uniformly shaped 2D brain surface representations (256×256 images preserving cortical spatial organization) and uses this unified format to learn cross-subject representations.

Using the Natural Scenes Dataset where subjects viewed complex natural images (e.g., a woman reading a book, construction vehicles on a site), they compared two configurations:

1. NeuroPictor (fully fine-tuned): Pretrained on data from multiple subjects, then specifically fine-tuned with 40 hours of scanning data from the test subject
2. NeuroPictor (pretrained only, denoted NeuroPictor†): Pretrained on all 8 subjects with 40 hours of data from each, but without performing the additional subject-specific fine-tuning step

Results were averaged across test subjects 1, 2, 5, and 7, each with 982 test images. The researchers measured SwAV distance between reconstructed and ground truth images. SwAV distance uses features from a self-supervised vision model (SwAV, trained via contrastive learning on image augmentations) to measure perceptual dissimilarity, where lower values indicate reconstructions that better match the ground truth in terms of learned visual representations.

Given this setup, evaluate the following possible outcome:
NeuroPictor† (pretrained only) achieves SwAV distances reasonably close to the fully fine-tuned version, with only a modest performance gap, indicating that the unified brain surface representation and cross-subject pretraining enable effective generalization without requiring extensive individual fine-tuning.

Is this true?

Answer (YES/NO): NO